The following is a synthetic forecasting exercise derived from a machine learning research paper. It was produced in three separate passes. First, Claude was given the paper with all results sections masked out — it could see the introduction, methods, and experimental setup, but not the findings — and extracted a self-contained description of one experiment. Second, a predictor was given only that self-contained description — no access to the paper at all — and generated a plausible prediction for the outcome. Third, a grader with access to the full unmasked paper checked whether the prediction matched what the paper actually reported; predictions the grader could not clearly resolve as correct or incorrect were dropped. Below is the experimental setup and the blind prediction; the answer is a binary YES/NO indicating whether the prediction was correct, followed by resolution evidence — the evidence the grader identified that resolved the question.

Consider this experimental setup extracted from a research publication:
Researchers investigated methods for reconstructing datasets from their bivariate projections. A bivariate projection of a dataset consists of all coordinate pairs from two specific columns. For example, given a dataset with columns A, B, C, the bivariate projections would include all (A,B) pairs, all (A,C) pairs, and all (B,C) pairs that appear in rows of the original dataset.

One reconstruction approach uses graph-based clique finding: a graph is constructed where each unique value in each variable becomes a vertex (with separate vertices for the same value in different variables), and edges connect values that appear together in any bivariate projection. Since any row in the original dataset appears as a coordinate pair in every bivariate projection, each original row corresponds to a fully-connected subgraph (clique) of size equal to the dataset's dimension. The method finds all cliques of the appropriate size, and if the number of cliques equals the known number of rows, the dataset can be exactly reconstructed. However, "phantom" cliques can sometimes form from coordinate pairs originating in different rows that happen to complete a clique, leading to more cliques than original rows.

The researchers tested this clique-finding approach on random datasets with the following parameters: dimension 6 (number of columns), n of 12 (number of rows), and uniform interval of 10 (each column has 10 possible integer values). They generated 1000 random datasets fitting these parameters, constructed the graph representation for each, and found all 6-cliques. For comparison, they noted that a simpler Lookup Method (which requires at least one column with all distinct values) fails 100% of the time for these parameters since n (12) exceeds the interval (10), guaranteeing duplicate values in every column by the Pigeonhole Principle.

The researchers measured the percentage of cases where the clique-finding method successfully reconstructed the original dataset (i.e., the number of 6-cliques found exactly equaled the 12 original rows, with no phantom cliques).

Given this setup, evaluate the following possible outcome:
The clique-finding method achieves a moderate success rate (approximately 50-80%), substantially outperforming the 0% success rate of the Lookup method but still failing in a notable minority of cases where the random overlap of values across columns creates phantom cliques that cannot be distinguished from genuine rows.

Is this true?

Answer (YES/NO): NO